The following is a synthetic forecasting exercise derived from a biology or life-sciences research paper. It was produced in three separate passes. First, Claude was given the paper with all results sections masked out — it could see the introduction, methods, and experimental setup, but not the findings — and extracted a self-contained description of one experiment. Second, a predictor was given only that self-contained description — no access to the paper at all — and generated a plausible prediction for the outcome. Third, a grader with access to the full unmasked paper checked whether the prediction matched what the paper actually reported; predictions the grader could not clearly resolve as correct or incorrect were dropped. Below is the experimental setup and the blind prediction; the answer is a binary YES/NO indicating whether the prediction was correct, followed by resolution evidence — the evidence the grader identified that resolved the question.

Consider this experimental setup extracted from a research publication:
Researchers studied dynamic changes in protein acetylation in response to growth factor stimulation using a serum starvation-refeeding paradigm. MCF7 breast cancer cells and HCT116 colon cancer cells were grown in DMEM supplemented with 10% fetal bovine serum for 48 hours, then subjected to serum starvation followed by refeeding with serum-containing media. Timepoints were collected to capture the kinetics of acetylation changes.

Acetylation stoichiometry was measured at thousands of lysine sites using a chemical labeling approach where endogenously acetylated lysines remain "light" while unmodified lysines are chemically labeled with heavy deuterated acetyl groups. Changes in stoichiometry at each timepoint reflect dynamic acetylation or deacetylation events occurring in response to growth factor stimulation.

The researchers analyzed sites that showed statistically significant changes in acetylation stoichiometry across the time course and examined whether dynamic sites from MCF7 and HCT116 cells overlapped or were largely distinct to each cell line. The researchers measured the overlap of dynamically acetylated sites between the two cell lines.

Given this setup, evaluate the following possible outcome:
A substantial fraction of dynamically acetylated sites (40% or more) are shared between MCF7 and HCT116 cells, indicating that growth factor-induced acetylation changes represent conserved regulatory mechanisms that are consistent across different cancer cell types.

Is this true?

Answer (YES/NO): NO